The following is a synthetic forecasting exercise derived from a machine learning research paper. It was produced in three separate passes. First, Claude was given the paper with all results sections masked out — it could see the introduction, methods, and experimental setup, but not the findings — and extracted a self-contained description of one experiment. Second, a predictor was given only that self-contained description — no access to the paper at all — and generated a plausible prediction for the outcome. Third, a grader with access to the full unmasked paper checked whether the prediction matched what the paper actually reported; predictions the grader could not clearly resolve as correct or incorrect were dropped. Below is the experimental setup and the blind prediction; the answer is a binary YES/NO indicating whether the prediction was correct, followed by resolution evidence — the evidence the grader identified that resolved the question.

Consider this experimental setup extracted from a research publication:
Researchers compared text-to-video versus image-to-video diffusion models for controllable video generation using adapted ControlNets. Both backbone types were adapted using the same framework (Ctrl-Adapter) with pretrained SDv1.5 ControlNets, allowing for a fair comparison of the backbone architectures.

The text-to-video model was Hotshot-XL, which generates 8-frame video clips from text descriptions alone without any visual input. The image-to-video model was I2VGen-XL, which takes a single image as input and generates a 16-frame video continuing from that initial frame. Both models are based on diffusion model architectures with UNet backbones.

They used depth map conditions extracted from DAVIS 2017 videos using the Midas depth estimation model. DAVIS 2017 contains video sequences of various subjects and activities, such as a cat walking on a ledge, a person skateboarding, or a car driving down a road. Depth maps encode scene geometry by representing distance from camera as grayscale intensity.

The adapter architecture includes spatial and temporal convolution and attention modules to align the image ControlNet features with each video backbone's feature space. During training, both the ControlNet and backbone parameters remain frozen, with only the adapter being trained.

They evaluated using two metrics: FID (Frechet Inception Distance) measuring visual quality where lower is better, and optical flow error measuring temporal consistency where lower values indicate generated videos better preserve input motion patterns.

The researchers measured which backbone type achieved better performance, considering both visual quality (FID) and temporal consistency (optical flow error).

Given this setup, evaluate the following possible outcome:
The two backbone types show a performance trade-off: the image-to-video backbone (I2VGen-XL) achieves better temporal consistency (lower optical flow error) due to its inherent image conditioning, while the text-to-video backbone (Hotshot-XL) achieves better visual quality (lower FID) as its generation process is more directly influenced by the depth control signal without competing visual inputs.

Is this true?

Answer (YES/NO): NO